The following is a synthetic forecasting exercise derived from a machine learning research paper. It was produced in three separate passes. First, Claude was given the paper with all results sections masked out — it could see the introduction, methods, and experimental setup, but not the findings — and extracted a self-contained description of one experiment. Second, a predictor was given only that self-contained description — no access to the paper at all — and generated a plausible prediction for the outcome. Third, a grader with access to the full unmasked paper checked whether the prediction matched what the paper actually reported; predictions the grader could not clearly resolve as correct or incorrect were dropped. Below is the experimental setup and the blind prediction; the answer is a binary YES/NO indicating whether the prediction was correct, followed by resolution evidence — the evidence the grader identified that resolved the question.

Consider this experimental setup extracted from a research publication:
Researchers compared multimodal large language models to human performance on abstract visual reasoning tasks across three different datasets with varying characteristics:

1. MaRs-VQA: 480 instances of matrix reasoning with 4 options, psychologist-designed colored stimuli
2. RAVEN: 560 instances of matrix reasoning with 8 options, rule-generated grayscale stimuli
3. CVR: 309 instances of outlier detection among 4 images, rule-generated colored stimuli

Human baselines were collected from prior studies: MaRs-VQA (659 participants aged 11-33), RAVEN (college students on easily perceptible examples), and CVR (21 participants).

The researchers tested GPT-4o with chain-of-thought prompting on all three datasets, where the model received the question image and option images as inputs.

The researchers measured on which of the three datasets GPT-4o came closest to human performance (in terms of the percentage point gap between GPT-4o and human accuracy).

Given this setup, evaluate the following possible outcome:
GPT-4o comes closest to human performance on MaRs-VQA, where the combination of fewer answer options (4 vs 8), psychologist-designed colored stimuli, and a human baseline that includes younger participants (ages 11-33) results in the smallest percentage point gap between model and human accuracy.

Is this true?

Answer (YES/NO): NO